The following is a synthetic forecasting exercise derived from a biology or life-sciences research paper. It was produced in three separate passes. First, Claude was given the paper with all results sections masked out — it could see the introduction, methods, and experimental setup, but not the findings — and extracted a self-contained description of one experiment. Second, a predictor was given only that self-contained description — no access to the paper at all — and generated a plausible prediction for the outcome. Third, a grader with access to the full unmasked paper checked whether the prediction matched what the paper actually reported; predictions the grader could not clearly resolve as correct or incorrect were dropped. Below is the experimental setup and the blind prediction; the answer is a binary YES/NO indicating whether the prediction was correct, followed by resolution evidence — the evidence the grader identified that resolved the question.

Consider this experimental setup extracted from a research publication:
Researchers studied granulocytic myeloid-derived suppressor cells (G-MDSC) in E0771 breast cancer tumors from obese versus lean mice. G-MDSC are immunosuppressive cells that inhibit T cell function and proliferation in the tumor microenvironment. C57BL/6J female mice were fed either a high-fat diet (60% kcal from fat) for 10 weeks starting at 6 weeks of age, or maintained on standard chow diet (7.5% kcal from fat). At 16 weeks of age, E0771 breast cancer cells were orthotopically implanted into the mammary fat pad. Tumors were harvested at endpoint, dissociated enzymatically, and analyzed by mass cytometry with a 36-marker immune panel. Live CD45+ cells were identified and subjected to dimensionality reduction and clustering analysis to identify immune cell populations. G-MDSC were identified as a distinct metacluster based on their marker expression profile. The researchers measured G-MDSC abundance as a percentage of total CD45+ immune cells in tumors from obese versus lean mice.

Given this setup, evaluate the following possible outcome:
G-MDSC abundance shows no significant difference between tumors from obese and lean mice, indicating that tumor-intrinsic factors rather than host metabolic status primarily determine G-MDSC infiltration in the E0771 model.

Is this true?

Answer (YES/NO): NO